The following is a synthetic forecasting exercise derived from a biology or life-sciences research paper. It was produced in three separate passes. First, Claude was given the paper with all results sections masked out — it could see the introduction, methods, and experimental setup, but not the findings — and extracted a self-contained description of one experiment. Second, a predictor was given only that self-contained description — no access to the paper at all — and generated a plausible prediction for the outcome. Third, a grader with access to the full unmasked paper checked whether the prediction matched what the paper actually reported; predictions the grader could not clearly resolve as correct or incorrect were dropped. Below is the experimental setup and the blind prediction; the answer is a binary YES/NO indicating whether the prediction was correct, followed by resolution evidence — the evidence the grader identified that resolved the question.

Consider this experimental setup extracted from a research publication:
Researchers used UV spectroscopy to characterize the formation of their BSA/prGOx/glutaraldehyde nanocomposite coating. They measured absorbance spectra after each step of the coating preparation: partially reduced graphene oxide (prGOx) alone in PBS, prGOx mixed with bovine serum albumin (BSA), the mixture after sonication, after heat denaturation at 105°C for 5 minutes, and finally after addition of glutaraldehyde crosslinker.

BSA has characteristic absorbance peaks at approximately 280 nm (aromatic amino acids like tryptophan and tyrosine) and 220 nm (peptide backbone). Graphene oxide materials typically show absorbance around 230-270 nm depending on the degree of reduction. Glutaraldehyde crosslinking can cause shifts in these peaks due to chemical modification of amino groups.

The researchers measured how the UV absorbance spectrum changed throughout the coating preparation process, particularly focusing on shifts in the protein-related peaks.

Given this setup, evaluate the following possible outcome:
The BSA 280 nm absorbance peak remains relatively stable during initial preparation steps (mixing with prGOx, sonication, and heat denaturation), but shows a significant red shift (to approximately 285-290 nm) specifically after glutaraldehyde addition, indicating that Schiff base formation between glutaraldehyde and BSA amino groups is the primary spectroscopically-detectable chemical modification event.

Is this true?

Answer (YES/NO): NO